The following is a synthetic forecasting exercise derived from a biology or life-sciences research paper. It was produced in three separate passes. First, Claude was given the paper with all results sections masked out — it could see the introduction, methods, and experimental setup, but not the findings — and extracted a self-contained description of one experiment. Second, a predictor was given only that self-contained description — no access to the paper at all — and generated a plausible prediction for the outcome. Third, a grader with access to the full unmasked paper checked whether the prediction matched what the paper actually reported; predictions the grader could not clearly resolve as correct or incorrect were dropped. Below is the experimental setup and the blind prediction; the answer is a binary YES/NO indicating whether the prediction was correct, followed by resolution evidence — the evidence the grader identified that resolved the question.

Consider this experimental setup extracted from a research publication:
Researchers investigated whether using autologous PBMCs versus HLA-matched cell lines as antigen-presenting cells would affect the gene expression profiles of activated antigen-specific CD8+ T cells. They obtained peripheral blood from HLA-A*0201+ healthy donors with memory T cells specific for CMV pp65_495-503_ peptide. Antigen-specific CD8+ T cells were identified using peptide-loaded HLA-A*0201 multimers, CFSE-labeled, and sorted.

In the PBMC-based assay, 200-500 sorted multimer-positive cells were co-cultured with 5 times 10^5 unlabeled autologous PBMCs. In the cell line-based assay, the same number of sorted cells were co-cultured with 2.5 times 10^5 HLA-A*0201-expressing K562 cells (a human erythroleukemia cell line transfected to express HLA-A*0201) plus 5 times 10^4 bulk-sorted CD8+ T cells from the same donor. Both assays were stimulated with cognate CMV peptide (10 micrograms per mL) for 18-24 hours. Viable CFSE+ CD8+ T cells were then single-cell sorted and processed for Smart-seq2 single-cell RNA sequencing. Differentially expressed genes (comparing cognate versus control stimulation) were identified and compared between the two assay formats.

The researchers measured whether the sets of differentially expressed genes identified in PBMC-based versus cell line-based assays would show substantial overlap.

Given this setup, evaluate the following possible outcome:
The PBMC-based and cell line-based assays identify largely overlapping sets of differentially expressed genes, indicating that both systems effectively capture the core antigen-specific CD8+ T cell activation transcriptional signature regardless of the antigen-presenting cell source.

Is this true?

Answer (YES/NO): YES